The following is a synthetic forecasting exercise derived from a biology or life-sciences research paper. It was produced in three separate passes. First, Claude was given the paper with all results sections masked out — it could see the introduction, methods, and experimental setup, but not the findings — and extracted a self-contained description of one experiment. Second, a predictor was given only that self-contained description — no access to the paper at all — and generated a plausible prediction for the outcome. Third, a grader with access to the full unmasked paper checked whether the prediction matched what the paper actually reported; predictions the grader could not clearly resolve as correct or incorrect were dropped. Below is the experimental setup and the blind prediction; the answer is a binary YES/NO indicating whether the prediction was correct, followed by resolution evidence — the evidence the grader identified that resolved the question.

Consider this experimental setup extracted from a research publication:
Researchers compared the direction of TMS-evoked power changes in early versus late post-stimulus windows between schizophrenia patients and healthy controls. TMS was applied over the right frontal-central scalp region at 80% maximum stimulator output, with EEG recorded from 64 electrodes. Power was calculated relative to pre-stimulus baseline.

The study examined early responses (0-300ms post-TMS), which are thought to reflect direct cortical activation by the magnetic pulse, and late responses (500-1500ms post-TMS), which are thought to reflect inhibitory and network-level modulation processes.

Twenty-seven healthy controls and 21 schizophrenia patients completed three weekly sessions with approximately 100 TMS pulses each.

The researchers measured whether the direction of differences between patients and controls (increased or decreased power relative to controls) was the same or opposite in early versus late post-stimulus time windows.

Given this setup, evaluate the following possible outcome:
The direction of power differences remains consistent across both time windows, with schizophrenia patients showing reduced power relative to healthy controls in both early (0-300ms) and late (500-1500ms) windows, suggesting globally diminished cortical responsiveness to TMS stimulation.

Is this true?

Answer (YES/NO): NO